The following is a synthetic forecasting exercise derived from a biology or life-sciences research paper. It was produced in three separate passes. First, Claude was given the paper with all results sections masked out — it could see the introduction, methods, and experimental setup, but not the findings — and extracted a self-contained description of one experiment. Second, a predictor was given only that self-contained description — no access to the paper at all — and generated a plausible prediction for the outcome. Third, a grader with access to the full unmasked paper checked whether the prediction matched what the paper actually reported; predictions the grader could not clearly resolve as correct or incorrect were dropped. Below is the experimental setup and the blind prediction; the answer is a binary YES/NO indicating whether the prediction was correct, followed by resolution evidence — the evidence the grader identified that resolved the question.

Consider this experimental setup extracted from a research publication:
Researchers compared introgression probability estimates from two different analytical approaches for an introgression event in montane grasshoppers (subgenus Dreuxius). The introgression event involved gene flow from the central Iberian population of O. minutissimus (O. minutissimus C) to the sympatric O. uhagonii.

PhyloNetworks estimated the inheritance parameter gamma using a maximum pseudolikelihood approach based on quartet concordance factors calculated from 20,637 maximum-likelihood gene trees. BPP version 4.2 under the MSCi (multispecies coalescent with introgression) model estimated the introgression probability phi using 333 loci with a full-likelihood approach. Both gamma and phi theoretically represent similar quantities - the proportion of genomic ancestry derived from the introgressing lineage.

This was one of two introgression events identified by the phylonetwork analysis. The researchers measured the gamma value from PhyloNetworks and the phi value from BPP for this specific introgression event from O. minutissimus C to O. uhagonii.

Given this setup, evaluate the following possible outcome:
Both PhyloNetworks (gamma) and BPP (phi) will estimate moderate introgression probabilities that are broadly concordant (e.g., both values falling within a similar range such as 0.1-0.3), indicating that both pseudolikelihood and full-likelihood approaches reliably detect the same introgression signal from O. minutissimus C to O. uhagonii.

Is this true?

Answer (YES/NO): NO